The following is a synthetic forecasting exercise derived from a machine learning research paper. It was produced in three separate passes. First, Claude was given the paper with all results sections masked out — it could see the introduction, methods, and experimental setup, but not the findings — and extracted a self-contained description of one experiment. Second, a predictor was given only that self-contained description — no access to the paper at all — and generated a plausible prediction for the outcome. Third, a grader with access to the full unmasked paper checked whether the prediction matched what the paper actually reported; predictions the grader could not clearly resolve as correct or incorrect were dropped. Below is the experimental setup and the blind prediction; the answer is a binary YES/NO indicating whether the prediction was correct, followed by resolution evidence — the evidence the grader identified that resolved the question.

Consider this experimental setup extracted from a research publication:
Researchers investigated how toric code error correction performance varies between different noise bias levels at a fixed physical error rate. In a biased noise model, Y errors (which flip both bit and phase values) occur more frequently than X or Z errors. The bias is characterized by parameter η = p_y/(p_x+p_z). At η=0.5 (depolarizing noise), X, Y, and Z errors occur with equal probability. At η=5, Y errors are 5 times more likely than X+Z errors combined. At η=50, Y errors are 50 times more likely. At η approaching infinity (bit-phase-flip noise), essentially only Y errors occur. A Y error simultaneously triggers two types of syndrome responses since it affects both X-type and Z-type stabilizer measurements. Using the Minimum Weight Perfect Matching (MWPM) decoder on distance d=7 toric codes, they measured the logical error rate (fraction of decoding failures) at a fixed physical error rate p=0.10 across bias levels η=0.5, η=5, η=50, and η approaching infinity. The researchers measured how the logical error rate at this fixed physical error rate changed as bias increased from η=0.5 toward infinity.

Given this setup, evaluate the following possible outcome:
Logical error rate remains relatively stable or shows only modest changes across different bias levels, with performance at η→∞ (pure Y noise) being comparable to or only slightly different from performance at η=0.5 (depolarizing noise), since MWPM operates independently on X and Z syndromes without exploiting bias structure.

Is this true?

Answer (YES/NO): NO